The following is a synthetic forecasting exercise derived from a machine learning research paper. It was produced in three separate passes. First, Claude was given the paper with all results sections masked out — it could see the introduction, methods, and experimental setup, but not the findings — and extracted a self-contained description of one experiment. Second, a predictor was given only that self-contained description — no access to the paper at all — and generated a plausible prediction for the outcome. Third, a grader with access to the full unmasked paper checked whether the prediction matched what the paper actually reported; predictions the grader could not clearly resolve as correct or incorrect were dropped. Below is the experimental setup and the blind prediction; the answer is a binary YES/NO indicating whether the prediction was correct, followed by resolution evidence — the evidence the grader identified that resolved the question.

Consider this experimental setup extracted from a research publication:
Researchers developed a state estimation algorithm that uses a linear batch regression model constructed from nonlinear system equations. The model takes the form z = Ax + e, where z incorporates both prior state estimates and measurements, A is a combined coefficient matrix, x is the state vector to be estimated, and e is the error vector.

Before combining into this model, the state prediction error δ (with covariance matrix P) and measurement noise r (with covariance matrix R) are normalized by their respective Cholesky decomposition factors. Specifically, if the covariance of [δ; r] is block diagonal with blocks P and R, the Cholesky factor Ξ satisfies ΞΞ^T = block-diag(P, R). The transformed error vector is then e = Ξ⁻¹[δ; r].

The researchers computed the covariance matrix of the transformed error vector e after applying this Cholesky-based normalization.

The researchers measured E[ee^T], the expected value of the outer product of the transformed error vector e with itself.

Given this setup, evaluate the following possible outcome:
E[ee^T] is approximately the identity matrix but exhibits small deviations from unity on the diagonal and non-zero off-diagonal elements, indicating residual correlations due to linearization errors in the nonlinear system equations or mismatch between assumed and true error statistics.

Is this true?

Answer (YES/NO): NO